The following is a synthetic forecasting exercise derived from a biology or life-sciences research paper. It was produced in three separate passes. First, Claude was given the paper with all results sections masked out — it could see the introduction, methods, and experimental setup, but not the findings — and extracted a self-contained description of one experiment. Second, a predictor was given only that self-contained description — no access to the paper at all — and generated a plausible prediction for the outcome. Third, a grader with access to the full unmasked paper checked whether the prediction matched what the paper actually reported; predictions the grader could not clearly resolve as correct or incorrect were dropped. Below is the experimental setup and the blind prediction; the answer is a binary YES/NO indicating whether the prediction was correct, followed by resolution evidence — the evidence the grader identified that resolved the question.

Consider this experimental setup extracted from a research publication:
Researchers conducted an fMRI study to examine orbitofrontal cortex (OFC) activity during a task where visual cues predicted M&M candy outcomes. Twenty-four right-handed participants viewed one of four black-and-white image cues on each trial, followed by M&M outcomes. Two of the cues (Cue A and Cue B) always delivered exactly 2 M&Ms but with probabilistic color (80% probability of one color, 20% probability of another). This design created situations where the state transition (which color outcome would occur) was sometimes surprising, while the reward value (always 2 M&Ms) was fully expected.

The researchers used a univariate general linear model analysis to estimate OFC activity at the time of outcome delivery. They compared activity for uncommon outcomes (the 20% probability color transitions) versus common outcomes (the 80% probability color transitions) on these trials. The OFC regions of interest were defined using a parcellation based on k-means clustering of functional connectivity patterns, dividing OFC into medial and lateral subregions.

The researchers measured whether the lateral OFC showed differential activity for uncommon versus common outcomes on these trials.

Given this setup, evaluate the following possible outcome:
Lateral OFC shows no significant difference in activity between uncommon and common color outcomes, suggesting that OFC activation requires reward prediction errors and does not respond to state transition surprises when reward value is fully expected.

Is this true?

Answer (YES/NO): YES